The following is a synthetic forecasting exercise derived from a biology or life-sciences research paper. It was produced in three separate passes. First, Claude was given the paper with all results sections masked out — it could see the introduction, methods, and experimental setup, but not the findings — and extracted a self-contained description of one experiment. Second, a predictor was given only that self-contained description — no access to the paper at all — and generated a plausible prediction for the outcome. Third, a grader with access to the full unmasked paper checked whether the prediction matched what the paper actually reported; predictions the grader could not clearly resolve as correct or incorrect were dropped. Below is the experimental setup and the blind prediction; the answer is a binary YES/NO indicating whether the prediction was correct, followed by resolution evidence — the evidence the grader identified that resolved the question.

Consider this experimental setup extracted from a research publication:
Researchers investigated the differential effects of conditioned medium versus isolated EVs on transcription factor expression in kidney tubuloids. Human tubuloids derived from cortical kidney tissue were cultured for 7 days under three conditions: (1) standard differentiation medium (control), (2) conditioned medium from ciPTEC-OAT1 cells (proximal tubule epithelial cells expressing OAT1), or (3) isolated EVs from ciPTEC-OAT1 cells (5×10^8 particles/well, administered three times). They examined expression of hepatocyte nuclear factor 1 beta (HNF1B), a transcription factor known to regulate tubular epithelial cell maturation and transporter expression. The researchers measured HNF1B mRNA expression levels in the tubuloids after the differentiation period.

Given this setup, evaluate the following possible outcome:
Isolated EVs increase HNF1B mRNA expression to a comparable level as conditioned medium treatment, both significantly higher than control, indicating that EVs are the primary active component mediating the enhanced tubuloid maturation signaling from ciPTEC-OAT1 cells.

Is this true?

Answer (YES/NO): NO